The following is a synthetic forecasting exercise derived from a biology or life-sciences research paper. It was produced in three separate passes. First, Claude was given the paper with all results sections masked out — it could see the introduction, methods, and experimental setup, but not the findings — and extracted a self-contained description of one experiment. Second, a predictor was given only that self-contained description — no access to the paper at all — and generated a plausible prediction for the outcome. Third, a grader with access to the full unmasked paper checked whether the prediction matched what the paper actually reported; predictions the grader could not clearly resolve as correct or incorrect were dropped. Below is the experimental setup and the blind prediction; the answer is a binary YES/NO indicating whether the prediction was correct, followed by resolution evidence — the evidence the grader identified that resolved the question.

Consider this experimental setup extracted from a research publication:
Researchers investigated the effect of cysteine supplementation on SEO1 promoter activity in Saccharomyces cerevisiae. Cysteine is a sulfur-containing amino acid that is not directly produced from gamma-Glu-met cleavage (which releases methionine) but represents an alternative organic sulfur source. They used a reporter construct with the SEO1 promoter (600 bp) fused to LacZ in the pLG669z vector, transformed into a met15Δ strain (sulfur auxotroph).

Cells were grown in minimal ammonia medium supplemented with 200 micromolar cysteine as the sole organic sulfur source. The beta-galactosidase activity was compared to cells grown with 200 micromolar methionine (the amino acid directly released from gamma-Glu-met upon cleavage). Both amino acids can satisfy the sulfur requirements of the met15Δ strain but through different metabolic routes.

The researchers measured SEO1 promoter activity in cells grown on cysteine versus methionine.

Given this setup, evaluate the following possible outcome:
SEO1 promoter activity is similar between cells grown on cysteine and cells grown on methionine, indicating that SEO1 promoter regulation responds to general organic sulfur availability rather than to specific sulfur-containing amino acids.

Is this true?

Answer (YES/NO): YES